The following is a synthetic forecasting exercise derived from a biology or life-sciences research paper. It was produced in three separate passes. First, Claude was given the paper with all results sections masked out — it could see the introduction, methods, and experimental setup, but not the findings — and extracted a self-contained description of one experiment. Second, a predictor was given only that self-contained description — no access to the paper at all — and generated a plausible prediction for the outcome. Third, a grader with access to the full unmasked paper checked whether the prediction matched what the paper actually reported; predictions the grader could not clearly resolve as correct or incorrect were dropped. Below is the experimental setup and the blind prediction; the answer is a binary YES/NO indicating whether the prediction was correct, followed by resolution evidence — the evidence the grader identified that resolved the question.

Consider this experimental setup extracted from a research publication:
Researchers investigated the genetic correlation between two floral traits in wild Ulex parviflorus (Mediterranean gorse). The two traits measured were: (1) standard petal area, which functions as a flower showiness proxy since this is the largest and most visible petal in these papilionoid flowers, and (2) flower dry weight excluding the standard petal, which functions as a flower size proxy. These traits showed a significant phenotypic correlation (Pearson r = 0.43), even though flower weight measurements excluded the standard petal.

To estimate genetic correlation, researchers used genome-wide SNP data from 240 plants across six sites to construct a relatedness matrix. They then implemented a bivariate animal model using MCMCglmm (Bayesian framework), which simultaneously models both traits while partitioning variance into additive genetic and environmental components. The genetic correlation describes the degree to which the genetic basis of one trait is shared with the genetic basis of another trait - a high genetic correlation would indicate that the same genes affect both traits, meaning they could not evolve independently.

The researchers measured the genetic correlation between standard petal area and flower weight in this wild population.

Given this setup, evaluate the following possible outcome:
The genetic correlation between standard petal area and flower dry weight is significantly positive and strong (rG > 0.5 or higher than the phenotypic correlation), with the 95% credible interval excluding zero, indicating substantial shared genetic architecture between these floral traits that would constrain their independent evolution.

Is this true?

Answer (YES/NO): NO